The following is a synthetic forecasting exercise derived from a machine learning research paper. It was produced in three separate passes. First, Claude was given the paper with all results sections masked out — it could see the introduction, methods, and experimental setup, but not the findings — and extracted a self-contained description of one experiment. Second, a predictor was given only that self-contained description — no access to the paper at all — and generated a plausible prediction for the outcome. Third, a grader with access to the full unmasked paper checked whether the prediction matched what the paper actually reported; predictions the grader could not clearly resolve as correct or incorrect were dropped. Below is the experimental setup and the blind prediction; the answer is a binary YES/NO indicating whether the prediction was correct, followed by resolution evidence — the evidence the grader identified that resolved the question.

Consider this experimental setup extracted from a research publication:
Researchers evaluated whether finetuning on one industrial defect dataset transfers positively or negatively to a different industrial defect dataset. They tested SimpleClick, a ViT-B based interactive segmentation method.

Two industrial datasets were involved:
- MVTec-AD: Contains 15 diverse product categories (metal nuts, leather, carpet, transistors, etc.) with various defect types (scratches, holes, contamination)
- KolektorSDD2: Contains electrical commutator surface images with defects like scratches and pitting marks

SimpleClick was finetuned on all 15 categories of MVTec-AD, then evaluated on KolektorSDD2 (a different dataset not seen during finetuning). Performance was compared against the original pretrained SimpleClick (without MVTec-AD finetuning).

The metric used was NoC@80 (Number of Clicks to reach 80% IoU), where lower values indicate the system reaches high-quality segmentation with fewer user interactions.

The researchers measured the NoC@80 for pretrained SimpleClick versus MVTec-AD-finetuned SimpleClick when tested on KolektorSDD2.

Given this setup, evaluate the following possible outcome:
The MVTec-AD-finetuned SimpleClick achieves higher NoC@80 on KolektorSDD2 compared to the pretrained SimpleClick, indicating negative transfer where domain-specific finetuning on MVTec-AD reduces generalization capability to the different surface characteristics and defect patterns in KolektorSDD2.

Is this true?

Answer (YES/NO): NO